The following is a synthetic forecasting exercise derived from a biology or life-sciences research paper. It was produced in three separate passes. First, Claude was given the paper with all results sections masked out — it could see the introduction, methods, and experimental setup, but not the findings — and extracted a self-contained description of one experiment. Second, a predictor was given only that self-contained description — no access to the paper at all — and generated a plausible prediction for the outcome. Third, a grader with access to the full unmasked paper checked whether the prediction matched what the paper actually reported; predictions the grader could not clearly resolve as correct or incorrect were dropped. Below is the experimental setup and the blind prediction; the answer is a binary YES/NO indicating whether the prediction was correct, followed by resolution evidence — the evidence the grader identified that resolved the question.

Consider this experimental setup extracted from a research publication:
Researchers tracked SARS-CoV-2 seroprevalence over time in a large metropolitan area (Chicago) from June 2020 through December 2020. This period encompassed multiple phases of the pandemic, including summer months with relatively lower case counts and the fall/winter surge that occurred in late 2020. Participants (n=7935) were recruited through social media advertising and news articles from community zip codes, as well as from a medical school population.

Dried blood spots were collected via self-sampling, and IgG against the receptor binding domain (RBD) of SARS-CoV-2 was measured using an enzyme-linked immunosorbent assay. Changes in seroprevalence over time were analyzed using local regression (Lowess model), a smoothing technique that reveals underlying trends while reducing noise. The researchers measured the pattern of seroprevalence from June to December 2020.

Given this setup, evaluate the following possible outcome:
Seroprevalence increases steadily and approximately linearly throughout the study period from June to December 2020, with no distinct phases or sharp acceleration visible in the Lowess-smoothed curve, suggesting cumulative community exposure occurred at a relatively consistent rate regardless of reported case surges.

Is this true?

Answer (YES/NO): NO